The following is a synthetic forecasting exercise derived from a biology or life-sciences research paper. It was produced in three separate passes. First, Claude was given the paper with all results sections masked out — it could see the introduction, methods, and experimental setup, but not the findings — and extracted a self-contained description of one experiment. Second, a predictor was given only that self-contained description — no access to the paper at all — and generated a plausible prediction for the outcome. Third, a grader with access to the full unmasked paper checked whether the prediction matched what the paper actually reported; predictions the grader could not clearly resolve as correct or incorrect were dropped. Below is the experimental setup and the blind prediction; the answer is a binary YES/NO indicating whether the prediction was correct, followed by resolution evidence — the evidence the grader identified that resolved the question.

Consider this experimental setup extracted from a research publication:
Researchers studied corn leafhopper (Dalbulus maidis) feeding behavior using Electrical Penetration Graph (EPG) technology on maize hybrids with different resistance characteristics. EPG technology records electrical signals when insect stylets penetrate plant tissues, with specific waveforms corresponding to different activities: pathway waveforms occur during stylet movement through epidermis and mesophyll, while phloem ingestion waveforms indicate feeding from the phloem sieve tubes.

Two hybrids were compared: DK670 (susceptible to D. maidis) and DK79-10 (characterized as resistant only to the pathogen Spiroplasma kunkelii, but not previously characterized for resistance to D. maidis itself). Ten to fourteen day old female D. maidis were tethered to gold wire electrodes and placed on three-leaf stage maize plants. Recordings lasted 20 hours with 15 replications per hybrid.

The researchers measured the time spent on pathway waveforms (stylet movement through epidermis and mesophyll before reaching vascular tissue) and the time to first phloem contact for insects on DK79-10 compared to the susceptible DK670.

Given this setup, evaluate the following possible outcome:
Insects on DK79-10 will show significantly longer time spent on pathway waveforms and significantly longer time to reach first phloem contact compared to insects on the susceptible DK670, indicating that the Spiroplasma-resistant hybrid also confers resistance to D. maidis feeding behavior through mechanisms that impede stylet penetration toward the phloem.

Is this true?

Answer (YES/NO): YES